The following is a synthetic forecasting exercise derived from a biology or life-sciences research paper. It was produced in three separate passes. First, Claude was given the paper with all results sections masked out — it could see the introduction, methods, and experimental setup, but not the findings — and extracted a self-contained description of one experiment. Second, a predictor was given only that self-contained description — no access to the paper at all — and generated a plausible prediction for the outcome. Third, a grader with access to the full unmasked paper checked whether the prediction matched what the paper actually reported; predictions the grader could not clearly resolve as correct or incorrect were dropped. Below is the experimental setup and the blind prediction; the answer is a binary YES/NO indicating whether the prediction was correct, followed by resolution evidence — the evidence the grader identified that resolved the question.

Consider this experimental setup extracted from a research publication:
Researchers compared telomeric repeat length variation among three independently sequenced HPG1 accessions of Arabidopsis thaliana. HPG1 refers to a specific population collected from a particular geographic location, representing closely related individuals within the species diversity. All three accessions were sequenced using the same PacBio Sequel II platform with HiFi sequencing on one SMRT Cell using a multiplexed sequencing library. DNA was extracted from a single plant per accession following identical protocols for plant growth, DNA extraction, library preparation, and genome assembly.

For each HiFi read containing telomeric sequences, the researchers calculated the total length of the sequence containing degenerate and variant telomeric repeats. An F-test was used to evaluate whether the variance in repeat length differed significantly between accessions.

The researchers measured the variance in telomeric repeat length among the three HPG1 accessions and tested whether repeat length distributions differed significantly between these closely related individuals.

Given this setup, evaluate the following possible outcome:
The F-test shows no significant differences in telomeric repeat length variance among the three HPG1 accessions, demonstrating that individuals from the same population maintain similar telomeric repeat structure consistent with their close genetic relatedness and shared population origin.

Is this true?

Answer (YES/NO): NO